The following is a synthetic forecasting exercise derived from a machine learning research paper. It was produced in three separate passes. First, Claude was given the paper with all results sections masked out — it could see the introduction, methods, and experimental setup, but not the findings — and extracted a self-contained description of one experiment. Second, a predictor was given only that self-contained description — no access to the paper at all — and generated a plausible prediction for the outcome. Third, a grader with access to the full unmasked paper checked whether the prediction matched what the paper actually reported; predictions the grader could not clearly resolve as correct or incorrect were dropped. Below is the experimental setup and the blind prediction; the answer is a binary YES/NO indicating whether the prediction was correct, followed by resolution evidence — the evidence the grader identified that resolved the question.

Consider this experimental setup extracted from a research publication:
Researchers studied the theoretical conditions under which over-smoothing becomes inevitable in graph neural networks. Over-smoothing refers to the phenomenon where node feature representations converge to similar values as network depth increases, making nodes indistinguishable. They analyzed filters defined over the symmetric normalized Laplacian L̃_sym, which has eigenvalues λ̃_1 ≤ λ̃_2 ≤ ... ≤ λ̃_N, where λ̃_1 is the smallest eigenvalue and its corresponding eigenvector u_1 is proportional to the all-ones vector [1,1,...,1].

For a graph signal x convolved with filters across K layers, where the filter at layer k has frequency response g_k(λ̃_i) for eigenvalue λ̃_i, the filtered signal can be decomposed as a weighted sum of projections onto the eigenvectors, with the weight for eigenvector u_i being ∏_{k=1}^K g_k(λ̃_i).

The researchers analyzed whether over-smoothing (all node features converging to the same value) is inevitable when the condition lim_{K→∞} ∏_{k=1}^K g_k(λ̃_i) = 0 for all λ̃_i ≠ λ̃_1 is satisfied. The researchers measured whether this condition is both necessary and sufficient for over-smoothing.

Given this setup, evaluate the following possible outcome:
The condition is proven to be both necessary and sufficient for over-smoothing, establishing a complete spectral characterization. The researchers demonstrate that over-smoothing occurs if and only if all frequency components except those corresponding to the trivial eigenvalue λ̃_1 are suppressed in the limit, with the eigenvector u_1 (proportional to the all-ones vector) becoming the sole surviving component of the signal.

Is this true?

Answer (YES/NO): YES